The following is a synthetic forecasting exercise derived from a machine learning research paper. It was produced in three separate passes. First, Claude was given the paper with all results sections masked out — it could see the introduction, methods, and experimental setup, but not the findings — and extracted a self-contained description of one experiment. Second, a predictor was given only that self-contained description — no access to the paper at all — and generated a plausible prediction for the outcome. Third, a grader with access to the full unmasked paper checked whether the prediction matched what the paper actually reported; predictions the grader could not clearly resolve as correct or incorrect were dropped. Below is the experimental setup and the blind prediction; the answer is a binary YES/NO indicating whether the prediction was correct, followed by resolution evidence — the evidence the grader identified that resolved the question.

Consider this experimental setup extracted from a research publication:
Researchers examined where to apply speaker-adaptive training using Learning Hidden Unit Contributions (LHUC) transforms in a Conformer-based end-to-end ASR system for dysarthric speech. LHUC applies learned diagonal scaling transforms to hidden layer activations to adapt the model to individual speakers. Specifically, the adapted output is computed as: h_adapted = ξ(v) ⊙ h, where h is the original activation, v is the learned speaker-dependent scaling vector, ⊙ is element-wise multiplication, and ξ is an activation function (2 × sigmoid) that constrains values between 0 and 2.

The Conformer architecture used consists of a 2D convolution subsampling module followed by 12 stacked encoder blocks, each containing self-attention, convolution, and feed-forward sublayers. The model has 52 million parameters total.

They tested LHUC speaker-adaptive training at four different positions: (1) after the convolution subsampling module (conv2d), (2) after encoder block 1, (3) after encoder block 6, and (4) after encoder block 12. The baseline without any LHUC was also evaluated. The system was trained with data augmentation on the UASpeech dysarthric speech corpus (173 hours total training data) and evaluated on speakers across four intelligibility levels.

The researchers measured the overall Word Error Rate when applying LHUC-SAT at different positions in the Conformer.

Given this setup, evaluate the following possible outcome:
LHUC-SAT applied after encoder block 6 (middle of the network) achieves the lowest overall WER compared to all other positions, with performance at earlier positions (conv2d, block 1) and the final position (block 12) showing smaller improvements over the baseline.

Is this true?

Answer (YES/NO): NO